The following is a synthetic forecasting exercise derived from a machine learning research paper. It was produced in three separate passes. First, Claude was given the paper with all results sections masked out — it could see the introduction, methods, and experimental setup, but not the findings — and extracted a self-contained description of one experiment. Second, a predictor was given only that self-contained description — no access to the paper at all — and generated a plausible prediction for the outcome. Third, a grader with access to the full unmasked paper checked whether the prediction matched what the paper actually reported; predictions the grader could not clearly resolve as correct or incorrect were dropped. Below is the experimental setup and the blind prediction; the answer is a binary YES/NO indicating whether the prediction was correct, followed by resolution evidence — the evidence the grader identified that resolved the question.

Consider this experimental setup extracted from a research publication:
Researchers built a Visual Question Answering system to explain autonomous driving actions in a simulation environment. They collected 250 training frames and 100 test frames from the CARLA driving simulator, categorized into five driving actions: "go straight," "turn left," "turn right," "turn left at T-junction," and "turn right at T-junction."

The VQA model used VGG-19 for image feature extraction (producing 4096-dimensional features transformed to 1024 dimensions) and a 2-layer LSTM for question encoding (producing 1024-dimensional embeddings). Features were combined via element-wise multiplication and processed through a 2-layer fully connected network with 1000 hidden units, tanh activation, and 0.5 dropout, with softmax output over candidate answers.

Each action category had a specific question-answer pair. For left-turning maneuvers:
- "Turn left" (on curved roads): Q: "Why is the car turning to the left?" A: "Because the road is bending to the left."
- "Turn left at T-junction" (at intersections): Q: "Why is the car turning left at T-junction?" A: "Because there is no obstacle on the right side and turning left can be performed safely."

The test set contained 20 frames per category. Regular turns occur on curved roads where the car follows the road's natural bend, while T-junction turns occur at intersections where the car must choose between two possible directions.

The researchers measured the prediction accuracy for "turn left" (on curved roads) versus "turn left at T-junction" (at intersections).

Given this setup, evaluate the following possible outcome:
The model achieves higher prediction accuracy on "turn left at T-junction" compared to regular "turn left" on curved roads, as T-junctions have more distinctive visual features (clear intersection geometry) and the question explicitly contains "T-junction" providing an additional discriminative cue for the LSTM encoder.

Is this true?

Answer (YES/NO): YES